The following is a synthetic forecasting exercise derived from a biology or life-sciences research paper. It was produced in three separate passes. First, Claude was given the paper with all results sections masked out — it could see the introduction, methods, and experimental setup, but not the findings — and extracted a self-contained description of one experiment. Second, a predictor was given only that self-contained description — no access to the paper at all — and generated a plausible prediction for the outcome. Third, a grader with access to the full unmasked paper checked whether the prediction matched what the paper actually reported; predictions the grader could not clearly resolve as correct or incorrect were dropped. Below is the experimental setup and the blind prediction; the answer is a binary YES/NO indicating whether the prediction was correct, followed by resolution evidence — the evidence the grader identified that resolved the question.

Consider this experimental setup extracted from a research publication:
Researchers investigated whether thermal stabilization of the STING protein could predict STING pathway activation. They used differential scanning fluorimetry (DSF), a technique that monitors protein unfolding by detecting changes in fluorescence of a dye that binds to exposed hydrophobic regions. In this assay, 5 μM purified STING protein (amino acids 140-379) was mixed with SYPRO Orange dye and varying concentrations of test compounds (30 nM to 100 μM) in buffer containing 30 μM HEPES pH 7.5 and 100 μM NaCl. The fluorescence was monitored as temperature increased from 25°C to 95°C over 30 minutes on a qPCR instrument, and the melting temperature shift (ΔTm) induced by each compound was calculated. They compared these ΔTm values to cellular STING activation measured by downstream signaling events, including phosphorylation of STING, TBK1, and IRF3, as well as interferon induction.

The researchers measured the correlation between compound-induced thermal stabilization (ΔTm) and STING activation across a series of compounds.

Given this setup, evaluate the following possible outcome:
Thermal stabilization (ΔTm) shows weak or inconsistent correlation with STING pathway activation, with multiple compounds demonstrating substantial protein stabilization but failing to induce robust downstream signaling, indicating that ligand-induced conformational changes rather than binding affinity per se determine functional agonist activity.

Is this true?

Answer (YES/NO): NO